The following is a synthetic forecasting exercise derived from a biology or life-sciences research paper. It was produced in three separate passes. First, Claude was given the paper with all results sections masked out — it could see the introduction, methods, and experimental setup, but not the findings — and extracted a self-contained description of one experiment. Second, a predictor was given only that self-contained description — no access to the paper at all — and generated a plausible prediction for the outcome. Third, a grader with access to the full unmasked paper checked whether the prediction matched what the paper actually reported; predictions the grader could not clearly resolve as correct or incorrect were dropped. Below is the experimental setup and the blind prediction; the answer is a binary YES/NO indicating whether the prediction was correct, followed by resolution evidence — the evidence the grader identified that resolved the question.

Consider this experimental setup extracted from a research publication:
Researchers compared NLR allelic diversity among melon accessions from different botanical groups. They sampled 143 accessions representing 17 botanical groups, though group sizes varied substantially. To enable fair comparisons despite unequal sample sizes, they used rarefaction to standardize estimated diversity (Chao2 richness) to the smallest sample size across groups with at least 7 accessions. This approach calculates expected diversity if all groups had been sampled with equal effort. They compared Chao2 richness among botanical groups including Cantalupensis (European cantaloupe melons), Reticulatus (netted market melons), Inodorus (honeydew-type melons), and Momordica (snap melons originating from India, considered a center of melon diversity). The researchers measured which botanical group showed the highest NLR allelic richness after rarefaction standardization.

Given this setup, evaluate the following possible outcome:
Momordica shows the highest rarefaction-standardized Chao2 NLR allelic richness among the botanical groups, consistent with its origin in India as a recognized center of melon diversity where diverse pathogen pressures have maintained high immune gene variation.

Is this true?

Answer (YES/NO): NO